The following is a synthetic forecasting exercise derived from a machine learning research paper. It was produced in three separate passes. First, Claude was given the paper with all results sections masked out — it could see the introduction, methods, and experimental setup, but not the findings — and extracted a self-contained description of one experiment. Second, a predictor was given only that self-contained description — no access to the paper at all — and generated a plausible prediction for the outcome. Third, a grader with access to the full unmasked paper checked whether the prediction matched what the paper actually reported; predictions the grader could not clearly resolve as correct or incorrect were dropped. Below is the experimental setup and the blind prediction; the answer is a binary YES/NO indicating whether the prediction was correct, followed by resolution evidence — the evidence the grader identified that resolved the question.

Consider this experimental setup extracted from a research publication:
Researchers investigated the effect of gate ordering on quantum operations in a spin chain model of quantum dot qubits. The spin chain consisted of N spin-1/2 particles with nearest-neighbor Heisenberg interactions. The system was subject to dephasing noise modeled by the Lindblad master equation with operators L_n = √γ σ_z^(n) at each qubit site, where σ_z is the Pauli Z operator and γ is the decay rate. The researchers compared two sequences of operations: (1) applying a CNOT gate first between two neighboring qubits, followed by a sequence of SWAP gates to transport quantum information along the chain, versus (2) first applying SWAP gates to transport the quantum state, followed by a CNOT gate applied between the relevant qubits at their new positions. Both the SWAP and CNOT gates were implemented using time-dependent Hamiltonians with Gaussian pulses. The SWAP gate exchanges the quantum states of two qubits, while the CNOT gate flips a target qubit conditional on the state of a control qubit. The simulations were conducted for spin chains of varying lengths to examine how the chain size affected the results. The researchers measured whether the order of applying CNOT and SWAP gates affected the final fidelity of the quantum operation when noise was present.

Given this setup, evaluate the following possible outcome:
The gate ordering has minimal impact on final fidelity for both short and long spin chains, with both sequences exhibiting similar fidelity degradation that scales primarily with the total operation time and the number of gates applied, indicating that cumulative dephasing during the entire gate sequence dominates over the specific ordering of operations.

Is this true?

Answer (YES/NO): NO